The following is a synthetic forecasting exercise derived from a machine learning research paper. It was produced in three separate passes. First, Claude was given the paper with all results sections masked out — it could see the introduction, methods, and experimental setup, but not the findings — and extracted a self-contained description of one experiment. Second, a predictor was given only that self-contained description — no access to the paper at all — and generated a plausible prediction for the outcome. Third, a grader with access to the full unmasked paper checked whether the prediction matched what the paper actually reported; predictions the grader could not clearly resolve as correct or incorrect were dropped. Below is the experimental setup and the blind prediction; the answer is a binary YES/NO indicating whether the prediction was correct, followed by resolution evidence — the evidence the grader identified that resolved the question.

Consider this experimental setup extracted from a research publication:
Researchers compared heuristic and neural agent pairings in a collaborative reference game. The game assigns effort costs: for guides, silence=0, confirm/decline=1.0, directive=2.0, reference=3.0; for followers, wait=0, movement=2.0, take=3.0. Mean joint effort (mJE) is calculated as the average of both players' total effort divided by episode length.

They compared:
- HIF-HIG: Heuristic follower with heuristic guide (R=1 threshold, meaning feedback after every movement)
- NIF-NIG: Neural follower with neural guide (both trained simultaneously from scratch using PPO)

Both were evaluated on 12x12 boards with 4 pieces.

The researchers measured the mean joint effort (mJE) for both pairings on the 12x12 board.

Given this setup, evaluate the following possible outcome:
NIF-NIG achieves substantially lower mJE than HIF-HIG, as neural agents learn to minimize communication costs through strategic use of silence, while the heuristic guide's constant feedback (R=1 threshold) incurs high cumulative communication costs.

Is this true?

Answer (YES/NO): NO